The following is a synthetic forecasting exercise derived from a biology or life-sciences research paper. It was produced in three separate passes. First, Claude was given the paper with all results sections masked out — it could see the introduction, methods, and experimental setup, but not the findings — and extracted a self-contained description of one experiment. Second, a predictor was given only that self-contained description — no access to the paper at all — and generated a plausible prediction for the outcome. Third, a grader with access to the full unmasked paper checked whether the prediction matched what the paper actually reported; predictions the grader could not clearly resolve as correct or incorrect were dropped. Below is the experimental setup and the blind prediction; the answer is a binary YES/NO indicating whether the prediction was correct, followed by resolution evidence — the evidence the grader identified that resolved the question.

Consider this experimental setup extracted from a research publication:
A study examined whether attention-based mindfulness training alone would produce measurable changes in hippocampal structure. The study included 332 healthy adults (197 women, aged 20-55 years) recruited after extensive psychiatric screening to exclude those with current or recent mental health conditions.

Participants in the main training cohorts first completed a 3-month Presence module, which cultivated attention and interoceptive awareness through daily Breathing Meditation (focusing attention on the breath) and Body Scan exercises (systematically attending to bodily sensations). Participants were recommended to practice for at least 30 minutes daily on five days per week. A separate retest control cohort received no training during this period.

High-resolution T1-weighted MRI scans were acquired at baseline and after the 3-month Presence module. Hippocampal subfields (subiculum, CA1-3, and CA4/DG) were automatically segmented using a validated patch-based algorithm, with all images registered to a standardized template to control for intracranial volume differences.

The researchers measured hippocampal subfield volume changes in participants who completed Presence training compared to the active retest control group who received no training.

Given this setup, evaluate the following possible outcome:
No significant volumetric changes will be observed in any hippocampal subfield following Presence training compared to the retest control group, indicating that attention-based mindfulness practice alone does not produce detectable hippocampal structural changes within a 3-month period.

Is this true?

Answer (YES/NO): YES